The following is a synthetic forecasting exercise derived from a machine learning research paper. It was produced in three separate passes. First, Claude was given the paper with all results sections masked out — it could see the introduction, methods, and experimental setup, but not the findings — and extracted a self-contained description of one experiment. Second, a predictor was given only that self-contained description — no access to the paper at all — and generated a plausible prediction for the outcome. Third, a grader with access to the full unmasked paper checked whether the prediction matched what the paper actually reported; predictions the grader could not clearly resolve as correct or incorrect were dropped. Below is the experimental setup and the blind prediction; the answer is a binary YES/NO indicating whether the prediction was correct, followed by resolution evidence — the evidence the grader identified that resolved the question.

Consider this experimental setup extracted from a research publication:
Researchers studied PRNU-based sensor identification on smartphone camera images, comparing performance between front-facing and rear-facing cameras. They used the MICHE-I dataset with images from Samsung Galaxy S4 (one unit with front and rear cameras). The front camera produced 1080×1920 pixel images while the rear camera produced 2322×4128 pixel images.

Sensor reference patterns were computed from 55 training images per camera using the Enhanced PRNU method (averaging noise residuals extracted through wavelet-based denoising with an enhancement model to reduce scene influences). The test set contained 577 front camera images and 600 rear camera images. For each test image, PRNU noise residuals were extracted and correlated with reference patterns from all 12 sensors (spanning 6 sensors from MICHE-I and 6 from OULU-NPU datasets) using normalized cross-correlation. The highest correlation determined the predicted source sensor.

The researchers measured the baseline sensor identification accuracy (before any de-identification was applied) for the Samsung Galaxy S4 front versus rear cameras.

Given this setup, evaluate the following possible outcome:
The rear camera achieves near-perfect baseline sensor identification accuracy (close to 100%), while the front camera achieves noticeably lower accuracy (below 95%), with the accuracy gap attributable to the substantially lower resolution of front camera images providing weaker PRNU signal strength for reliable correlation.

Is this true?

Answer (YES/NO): NO